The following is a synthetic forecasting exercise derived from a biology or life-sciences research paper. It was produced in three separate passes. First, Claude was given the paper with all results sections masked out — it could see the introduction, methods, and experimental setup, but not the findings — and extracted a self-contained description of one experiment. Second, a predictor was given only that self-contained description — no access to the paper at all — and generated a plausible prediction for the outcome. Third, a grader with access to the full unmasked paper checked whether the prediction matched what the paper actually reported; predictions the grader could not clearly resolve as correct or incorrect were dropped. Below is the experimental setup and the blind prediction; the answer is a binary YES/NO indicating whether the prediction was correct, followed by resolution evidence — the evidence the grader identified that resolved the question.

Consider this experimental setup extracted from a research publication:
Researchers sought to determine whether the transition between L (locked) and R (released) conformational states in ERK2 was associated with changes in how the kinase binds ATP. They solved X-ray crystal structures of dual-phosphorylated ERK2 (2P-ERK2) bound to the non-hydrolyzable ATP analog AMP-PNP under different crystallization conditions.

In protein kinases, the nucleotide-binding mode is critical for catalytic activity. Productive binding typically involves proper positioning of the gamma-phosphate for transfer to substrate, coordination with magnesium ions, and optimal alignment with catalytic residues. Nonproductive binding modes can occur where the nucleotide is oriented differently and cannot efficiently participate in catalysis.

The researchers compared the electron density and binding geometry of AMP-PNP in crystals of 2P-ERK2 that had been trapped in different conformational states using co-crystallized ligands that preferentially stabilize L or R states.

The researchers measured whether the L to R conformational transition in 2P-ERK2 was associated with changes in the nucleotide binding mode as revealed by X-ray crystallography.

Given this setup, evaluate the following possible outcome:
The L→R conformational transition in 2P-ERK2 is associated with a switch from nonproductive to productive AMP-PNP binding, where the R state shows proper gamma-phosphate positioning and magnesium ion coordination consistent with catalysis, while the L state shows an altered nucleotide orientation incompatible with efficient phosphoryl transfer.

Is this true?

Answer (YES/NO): YES